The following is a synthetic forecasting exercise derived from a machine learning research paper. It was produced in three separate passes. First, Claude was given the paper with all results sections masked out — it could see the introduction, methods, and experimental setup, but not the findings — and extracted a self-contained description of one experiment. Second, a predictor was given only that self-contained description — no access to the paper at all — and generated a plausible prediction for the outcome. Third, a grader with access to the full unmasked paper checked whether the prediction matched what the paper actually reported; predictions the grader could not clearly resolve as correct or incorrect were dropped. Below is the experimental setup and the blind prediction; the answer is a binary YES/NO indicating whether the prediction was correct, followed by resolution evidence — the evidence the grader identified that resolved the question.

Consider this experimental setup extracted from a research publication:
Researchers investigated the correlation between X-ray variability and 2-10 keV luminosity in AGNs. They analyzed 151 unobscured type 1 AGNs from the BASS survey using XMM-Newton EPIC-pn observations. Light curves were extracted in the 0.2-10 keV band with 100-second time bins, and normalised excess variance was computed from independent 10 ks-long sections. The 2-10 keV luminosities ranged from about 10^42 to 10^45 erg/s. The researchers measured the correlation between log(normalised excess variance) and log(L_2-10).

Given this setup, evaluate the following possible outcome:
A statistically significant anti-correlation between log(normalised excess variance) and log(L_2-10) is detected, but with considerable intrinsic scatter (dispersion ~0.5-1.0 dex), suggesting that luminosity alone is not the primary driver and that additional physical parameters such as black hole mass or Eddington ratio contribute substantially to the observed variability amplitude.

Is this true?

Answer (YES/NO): NO